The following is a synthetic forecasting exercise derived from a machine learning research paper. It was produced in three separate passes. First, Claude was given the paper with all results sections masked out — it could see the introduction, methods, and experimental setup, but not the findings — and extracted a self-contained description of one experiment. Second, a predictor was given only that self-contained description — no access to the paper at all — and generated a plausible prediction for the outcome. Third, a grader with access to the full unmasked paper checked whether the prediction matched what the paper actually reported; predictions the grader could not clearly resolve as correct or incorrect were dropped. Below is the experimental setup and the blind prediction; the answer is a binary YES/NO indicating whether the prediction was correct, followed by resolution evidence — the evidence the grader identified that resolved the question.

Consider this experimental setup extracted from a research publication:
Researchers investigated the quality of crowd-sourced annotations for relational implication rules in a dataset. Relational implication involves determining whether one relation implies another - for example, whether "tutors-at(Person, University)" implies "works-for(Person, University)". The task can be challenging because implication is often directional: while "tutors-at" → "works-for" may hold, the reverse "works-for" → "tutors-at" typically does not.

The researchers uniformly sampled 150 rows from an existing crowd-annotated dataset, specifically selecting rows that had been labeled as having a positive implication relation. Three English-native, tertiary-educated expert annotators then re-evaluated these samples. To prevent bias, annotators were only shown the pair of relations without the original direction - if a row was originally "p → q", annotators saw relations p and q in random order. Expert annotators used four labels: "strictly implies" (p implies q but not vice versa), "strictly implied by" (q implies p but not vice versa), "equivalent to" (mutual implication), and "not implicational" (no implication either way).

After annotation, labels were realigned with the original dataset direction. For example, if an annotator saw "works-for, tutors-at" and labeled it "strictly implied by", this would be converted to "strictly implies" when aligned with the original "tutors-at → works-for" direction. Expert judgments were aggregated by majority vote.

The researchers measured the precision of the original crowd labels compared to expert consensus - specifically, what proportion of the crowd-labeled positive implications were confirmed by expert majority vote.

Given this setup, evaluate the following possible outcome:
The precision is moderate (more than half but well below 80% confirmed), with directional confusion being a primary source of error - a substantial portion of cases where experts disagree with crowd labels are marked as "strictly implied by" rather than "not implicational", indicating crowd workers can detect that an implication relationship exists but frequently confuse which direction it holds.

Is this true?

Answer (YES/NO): YES